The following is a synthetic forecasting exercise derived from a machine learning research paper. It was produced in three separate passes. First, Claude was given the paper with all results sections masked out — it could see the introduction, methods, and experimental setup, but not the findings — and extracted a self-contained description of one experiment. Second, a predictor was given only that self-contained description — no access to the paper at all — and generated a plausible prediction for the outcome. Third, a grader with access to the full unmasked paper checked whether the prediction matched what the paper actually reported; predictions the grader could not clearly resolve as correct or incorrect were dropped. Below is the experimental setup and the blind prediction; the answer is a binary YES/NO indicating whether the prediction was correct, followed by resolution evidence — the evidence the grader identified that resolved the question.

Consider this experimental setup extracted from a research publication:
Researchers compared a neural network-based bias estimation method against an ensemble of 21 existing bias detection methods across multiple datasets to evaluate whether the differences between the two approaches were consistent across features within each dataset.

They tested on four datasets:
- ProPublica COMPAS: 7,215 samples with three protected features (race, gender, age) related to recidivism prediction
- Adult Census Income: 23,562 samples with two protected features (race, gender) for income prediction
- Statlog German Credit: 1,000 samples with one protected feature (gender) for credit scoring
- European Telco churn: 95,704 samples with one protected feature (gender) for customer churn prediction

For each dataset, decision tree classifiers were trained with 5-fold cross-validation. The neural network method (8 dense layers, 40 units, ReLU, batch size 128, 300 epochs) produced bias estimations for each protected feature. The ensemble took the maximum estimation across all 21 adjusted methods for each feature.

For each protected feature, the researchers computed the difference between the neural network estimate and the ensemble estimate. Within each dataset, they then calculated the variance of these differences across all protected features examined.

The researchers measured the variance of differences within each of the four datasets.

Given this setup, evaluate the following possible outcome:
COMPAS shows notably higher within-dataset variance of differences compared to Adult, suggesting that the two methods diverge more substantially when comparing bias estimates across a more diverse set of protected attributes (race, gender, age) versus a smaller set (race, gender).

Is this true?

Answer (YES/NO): NO